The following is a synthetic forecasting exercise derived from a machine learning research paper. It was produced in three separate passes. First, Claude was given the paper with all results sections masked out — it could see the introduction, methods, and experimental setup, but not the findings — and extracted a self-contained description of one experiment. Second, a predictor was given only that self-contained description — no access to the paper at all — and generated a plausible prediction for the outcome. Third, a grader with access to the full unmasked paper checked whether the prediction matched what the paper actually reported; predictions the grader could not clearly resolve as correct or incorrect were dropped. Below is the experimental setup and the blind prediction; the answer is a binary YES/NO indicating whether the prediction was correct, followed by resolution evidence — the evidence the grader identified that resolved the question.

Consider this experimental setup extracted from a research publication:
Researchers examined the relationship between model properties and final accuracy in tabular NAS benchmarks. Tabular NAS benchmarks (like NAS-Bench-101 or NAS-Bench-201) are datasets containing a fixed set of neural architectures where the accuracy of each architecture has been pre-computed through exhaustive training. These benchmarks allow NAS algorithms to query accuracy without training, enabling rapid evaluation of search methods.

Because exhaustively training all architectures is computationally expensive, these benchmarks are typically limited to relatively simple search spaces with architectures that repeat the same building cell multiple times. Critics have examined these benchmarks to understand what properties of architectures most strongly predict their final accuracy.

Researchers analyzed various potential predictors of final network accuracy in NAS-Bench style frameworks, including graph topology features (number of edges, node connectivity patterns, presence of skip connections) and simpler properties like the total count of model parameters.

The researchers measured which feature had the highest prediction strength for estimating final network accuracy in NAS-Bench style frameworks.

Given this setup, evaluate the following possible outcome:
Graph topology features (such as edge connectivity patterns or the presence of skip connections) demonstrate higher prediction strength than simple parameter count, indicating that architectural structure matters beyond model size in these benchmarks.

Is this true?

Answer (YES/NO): NO